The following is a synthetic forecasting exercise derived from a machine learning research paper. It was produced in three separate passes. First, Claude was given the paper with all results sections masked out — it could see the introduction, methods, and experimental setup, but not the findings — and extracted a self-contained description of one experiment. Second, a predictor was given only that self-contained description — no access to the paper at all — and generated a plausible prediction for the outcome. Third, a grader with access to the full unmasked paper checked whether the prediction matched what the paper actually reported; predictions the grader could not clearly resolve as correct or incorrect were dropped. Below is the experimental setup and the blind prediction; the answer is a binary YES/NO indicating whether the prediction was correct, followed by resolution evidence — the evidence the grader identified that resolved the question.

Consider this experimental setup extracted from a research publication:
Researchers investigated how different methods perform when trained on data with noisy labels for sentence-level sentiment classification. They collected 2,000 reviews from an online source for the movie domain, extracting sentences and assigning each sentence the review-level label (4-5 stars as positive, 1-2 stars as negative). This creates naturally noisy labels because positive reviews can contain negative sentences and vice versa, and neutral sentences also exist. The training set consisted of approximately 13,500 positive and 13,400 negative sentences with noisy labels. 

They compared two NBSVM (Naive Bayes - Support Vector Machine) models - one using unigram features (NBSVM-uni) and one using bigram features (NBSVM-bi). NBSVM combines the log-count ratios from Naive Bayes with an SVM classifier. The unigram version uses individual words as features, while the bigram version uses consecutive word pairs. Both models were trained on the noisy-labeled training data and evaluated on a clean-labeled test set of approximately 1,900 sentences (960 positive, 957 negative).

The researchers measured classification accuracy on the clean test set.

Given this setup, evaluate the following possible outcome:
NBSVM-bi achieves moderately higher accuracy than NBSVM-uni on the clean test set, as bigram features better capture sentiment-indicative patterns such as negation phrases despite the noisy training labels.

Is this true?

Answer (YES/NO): NO